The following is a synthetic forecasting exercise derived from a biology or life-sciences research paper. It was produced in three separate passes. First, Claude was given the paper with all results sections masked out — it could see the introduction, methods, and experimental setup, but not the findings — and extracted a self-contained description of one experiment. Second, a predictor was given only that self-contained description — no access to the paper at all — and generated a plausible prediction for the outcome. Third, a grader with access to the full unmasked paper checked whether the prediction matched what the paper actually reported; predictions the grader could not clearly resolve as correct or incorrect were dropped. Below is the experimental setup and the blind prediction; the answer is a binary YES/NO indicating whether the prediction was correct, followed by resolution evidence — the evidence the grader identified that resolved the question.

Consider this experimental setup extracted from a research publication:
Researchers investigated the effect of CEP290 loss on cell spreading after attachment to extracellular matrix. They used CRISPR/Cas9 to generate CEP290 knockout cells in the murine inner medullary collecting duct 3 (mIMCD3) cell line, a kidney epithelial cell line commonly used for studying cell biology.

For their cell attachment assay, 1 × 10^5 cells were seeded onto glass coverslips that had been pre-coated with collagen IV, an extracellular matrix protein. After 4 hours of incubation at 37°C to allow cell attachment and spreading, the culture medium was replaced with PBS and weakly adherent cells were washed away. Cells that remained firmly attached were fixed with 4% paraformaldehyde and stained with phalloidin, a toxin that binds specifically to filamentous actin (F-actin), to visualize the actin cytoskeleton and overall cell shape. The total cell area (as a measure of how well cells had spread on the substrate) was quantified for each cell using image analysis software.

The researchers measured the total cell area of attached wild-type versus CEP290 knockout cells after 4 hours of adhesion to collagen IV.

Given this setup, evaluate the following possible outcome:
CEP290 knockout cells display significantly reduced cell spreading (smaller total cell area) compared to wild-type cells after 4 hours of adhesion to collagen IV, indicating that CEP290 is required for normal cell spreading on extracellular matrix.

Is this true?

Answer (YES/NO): YES